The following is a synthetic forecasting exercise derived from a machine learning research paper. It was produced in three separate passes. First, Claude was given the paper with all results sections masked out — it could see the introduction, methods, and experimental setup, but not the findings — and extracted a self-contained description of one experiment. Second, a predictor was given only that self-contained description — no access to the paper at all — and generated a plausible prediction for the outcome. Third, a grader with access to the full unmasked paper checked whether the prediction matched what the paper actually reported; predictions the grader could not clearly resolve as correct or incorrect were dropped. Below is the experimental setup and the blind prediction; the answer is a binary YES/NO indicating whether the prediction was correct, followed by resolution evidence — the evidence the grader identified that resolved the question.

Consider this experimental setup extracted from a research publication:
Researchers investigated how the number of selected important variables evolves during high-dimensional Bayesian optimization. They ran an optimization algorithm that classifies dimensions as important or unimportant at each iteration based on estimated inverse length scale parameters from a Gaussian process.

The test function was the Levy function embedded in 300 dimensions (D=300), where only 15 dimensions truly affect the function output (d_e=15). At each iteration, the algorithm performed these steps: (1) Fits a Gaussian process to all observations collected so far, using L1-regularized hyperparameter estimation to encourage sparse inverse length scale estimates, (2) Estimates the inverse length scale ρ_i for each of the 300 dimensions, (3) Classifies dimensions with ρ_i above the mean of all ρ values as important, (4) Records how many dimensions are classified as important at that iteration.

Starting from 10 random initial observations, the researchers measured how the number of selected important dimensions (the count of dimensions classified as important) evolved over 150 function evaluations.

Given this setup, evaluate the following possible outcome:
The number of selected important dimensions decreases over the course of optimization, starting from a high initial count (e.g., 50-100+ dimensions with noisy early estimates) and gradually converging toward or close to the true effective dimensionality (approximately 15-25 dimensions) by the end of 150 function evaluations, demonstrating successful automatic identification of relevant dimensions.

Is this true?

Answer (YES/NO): NO